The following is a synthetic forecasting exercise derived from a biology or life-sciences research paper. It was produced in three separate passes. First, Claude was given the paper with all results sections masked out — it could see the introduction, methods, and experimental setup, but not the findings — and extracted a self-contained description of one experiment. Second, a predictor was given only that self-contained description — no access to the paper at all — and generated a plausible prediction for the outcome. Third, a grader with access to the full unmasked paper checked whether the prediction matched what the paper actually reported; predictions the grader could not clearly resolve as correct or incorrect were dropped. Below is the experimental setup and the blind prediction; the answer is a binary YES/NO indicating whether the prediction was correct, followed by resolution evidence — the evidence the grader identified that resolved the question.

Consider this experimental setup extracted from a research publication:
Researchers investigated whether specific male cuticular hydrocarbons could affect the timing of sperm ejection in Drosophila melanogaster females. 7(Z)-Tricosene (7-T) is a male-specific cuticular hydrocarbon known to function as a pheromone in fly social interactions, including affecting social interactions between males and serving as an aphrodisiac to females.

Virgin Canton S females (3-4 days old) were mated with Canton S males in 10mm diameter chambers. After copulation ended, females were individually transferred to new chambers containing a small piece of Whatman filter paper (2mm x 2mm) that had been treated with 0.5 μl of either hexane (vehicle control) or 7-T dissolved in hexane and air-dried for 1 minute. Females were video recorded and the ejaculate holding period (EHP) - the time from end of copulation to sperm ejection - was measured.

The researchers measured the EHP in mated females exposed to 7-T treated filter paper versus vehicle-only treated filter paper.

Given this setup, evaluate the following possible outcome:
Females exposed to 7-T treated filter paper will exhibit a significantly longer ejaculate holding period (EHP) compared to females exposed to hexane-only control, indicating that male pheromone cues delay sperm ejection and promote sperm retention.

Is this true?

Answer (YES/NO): NO